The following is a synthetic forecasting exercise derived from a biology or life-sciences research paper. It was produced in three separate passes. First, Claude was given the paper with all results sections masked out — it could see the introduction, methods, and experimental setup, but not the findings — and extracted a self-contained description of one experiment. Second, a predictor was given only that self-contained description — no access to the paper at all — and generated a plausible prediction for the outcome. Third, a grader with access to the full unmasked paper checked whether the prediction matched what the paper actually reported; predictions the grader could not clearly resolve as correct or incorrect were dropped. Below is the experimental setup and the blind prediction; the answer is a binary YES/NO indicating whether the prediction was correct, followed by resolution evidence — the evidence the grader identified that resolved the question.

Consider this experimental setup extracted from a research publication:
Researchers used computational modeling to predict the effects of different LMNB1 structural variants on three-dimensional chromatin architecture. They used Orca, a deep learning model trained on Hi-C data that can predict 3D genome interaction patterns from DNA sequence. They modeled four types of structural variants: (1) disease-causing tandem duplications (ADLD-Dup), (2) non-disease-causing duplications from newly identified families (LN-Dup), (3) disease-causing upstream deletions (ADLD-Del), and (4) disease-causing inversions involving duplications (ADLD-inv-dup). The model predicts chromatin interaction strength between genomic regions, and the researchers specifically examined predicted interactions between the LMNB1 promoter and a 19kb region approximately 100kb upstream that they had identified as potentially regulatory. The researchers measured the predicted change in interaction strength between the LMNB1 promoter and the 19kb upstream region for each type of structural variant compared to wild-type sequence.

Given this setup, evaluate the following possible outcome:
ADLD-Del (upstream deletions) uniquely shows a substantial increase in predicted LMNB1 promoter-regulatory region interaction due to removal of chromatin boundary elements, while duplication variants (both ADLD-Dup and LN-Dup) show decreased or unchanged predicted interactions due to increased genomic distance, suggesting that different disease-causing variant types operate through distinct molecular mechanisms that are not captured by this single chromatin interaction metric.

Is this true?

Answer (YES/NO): NO